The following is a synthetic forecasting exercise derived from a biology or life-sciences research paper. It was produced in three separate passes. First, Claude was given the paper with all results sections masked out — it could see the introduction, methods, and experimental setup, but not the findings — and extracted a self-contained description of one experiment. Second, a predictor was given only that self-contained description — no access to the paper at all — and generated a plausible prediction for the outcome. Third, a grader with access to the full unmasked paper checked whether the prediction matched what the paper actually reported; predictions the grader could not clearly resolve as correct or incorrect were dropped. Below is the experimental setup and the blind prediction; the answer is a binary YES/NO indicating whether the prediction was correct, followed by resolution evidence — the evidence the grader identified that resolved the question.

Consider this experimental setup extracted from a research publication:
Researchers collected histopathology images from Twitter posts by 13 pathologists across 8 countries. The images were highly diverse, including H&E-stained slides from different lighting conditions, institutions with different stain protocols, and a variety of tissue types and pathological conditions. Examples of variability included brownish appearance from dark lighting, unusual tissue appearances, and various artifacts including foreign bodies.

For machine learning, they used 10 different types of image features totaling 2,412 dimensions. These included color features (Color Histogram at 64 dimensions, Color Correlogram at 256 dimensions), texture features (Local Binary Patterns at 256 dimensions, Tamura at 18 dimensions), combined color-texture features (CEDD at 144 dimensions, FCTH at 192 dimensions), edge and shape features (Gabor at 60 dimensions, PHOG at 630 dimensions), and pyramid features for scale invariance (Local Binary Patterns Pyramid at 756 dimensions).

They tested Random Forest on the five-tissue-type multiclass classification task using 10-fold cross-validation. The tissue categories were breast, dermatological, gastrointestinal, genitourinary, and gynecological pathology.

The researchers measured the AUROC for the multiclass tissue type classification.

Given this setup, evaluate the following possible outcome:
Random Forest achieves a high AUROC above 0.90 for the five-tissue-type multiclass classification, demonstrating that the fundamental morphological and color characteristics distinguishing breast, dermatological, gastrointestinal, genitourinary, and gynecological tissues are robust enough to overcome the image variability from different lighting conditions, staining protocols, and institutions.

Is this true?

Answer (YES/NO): NO